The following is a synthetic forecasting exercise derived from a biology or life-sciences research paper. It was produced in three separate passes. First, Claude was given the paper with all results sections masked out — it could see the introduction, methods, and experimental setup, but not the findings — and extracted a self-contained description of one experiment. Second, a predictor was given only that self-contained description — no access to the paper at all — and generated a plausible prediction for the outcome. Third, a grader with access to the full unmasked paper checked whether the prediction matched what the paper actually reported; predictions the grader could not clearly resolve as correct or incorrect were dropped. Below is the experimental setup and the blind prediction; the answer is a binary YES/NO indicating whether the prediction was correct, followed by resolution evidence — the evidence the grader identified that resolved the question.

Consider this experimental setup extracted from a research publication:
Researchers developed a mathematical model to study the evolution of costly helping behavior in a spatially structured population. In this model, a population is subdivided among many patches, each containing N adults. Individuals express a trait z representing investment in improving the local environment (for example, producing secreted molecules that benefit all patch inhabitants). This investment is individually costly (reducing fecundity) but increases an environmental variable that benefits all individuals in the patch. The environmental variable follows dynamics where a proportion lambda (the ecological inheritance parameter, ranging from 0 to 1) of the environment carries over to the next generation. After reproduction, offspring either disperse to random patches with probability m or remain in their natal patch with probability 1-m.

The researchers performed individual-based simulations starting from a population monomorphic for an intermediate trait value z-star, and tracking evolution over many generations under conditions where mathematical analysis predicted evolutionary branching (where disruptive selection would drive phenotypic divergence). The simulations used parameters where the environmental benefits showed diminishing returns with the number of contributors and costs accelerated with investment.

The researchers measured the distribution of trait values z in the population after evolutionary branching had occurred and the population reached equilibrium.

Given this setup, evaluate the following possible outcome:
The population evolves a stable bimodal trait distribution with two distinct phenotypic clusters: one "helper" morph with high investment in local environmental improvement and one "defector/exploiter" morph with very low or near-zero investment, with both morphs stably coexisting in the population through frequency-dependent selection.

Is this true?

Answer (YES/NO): YES